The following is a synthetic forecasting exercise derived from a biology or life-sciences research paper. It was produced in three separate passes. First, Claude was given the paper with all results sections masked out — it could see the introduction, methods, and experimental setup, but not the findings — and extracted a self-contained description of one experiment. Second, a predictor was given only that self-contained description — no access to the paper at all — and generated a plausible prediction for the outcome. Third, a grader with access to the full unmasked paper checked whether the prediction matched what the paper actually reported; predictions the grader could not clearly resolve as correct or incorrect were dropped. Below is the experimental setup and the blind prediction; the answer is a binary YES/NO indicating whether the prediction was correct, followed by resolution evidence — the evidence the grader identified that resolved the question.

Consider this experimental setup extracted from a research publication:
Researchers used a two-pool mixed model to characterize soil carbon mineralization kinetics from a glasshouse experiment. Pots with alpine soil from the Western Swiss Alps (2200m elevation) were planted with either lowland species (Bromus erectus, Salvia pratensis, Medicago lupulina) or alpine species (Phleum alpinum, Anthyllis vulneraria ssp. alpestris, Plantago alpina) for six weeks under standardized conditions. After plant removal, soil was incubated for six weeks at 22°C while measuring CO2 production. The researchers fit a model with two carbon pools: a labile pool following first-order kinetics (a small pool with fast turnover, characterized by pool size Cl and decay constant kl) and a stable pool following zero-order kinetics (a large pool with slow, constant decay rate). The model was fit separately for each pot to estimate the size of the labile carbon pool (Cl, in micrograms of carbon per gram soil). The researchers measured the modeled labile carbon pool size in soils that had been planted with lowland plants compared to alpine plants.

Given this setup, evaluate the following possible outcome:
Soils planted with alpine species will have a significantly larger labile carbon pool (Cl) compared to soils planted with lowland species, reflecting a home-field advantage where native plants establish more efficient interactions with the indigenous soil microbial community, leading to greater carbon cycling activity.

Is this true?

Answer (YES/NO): NO